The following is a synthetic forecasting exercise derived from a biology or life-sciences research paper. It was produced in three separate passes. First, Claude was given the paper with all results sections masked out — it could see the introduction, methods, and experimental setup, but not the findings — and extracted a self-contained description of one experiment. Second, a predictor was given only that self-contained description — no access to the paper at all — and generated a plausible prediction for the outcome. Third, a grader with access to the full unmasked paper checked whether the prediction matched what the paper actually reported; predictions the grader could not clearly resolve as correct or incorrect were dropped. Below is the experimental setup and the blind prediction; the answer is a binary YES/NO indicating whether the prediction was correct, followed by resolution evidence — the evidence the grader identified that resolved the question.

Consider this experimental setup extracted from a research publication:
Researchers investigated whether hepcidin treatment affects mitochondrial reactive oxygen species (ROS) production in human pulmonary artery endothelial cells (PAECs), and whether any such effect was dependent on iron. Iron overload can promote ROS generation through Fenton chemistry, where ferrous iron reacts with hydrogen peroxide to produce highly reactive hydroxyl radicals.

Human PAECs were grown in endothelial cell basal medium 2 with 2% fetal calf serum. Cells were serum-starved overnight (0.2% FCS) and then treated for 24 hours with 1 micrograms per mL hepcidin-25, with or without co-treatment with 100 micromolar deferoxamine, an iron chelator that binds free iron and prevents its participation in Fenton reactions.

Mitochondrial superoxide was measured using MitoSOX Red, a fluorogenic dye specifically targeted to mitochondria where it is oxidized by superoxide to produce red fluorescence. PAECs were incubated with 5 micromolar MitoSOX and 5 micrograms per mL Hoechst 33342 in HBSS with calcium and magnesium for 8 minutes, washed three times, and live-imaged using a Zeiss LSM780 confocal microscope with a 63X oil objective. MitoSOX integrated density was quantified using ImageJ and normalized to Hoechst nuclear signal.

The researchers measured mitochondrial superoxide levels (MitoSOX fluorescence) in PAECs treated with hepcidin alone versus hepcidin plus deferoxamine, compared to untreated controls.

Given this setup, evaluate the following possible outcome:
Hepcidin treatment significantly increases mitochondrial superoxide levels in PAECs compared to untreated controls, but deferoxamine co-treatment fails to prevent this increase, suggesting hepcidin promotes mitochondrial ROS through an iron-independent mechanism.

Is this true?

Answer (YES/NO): NO